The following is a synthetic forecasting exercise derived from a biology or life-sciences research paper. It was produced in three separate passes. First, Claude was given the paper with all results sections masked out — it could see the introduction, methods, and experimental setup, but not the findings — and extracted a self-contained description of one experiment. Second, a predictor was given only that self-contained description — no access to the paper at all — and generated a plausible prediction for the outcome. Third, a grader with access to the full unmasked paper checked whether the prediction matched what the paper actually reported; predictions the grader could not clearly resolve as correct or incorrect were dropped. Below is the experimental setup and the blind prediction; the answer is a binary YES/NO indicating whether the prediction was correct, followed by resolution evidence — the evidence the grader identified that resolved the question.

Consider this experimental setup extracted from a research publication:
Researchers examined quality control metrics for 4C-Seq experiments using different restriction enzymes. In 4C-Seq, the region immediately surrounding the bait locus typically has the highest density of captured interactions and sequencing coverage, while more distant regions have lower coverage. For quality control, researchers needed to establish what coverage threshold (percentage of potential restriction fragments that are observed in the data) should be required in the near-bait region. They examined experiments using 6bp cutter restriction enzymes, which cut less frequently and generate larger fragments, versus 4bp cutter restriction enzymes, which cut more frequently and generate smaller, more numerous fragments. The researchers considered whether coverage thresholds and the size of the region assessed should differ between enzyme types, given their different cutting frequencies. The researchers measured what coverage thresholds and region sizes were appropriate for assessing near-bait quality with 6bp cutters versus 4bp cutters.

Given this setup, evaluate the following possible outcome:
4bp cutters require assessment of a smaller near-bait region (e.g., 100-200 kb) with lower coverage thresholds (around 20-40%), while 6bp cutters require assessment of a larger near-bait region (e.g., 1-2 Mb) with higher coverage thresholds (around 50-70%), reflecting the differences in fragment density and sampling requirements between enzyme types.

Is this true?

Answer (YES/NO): NO